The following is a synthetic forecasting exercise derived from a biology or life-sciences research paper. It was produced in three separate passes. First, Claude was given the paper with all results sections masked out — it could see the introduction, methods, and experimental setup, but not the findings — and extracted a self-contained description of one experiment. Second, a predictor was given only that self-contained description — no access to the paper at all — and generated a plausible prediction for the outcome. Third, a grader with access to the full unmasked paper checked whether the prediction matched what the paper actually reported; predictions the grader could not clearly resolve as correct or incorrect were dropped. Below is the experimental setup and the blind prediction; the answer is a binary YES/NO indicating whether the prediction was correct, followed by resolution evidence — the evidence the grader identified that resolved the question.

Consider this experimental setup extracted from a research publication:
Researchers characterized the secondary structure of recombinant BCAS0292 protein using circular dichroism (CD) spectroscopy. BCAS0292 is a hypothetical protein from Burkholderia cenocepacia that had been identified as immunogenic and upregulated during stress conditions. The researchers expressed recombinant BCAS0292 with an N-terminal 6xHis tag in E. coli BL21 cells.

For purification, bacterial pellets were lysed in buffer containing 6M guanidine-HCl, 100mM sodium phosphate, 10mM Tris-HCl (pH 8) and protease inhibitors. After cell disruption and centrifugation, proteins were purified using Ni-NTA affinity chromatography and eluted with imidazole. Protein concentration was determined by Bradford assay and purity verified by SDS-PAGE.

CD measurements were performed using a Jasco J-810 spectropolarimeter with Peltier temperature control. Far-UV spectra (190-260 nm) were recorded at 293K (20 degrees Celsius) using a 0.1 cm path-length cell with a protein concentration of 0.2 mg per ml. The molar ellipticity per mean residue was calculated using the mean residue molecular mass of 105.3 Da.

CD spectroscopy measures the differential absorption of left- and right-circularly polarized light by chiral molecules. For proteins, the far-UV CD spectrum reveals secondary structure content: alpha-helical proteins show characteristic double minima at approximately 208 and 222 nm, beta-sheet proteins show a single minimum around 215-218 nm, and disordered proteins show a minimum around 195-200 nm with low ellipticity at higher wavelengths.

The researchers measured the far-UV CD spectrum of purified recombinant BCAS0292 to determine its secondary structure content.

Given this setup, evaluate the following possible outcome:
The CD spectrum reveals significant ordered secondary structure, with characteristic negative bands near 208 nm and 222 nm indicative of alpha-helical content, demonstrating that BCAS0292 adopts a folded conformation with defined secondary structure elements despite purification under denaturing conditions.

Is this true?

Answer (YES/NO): NO